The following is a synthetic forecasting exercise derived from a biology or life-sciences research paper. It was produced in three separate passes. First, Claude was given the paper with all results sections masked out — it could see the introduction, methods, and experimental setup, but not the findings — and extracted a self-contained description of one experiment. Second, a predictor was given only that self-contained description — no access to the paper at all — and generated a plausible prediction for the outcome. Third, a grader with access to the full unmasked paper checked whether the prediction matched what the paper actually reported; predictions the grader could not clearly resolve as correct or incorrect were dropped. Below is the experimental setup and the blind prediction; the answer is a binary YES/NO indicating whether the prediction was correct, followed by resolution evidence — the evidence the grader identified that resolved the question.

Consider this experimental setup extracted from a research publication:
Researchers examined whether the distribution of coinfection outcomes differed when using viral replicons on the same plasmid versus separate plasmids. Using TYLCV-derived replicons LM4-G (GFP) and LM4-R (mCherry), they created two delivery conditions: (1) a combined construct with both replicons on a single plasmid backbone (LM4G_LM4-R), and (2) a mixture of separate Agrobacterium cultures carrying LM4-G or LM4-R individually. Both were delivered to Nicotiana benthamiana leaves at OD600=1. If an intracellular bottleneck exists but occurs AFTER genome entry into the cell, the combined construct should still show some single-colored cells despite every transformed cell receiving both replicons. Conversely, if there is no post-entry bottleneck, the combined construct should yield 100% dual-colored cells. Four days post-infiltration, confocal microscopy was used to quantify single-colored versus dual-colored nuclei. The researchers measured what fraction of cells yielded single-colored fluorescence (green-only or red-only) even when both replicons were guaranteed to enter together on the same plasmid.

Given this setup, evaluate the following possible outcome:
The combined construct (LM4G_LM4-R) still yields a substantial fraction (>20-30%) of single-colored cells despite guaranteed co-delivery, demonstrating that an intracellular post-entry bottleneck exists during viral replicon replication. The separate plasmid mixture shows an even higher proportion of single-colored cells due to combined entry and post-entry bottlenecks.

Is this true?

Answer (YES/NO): NO